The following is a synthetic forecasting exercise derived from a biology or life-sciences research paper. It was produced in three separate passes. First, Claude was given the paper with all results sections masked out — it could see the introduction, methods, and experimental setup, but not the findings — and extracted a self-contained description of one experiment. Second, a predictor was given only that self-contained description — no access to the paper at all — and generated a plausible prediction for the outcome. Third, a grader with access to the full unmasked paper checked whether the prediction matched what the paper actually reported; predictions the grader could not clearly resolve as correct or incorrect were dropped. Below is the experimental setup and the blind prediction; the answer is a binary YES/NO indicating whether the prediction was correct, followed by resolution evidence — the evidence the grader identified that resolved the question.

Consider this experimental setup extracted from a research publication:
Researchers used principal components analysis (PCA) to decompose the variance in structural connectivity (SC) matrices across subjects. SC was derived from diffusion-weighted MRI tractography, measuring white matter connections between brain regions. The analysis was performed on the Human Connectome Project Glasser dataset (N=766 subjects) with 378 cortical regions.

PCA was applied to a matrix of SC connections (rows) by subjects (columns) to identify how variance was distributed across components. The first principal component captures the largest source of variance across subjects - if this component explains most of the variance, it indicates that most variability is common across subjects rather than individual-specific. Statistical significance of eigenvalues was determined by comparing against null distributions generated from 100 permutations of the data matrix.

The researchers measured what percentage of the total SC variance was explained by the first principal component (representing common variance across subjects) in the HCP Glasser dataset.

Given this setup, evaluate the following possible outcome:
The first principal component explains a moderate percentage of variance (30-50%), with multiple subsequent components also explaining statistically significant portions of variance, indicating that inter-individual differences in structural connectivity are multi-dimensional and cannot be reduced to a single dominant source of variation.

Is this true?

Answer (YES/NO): NO